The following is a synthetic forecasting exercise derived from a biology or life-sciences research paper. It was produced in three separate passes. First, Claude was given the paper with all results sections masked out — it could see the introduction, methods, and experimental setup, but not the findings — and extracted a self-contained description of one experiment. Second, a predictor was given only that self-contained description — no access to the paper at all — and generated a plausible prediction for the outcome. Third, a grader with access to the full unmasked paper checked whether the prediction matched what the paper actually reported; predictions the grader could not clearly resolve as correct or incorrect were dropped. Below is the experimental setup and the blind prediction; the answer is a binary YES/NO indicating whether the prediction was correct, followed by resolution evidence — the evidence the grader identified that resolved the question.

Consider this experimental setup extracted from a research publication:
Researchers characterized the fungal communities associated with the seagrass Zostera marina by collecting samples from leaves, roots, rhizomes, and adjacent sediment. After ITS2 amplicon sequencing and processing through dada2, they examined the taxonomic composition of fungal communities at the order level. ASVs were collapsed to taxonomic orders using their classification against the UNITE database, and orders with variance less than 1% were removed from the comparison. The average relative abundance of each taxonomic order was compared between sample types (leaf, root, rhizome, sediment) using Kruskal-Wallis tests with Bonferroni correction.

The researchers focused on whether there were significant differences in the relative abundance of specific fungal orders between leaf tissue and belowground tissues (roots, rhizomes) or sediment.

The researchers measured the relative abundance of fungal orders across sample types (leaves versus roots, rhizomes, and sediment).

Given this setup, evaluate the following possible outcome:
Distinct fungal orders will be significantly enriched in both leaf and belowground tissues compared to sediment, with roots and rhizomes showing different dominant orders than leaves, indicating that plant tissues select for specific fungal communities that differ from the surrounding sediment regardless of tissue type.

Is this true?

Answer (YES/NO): NO